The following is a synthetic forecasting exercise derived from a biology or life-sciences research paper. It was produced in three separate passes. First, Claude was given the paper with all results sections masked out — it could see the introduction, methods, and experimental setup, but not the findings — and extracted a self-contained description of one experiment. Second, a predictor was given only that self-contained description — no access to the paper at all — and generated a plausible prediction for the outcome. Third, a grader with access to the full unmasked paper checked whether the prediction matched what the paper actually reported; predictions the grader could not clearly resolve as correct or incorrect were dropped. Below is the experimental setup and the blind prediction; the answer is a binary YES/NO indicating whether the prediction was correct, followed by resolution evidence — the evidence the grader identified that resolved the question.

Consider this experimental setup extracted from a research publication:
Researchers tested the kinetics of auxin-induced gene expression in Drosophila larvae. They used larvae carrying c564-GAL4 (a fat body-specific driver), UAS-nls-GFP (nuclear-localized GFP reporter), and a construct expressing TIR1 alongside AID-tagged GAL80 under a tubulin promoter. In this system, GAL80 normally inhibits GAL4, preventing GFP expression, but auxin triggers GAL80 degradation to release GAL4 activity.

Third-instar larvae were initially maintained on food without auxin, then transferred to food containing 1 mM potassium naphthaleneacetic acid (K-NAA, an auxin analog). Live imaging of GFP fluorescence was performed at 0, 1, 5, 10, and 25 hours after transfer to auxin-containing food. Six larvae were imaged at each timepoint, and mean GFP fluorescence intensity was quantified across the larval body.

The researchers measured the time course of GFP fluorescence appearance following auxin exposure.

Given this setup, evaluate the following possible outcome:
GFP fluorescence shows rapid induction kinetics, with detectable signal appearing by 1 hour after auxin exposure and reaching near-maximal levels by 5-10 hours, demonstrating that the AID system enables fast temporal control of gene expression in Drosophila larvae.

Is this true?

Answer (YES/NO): NO